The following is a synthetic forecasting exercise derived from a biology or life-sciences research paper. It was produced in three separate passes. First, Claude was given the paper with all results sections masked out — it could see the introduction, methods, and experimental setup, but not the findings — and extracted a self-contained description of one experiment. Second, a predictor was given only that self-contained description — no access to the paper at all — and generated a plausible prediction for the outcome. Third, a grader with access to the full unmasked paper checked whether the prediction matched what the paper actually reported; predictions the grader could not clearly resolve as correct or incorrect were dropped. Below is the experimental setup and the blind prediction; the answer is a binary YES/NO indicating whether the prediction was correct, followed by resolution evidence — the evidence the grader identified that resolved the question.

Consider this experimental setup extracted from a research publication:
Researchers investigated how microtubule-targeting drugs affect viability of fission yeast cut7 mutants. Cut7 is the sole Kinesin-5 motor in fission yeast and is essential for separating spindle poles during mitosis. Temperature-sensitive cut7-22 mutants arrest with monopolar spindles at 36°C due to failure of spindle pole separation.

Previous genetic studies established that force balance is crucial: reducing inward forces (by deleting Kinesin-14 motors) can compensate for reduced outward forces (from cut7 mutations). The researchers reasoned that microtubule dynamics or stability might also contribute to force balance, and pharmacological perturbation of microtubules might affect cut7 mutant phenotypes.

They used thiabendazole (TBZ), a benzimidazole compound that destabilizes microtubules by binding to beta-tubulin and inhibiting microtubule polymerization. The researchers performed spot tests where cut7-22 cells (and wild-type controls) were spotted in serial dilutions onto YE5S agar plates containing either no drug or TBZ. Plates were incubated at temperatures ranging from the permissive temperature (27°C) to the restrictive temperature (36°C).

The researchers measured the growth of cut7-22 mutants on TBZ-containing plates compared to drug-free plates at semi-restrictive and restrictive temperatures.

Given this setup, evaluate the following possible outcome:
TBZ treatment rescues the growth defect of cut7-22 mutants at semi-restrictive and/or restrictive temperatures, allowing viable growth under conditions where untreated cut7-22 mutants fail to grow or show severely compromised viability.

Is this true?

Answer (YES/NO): YES